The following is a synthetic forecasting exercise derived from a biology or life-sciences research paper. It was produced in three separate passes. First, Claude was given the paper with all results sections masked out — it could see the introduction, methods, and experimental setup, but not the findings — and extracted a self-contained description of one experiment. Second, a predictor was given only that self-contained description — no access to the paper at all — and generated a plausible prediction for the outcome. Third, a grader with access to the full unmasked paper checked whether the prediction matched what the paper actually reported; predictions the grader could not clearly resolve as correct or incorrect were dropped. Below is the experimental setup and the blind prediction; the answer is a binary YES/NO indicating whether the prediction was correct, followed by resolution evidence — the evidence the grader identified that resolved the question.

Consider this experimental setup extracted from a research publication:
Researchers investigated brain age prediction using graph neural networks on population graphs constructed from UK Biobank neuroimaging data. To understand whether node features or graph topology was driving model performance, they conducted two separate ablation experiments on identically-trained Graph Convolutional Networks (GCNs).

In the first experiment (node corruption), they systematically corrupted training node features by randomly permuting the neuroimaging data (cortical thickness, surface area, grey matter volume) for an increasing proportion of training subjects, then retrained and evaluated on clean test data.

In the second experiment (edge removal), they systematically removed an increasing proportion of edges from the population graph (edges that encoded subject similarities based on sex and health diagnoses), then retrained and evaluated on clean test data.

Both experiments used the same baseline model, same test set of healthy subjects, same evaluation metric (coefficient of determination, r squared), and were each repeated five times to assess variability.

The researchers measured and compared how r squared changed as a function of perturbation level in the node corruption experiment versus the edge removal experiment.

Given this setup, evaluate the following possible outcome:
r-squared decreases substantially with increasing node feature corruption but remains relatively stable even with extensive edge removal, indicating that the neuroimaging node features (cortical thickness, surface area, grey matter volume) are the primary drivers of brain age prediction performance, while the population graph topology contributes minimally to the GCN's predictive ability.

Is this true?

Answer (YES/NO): YES